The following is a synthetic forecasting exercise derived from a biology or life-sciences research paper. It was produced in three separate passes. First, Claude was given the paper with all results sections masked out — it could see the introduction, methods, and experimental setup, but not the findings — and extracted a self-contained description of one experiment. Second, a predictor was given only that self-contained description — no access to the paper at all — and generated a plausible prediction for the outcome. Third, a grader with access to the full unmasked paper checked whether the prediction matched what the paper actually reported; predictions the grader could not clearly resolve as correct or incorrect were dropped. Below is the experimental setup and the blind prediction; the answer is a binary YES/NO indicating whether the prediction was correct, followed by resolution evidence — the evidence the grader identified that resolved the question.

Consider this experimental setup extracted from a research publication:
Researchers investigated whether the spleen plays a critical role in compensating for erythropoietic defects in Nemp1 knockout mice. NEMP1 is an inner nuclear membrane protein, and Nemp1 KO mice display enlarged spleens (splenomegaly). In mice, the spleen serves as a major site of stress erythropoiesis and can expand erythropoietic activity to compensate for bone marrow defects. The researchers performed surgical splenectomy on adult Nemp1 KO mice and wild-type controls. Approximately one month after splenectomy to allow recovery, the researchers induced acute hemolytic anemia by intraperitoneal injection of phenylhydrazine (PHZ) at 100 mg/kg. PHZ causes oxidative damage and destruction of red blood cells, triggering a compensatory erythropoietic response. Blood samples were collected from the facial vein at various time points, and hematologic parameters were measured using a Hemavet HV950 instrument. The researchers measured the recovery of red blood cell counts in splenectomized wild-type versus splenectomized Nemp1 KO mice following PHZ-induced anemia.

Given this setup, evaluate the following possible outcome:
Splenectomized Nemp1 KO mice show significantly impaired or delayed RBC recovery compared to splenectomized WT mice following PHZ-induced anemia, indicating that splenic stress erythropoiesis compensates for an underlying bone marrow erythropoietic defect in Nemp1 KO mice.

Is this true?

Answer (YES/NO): YES